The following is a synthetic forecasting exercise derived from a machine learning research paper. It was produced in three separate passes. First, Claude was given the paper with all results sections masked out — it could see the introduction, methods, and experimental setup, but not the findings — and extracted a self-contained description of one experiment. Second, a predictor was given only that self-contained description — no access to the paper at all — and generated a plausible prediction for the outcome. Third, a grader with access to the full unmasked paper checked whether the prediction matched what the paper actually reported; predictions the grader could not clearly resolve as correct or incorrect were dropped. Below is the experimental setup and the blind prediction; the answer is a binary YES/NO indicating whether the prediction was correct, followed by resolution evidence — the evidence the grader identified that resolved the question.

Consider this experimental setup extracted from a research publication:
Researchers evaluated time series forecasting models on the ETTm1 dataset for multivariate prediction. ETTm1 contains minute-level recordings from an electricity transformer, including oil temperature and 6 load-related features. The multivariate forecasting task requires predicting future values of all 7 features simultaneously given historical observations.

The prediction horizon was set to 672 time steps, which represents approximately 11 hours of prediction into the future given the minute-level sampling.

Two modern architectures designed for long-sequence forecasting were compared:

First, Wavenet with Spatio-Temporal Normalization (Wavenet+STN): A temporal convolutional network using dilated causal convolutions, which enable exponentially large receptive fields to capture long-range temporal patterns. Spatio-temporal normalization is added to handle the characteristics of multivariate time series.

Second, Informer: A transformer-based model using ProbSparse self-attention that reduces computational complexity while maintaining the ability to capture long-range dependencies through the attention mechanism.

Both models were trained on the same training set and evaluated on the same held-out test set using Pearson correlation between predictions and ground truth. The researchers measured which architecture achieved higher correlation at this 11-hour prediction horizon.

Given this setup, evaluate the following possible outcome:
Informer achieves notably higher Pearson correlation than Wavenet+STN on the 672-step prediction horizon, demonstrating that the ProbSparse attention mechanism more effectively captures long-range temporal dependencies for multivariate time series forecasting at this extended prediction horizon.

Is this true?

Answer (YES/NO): NO